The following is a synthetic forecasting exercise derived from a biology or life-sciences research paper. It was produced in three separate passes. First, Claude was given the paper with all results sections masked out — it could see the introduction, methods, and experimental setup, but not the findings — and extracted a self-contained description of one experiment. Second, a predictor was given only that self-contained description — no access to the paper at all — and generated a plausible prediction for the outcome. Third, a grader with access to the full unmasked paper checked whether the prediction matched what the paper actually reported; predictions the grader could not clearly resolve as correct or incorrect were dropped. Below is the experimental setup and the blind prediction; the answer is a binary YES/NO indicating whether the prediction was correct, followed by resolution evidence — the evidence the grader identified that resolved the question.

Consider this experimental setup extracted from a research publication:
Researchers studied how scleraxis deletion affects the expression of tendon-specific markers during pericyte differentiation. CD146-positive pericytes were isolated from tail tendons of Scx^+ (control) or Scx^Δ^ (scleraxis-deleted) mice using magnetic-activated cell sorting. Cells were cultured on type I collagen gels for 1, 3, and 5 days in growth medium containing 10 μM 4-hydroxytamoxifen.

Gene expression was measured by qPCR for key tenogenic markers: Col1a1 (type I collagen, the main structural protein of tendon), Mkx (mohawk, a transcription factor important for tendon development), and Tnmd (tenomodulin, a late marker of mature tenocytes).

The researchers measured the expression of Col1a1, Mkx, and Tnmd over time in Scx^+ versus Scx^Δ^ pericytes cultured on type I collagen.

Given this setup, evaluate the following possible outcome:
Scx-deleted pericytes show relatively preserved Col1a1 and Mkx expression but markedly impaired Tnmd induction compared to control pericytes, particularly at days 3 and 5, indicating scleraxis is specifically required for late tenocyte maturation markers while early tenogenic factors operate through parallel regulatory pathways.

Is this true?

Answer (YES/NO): NO